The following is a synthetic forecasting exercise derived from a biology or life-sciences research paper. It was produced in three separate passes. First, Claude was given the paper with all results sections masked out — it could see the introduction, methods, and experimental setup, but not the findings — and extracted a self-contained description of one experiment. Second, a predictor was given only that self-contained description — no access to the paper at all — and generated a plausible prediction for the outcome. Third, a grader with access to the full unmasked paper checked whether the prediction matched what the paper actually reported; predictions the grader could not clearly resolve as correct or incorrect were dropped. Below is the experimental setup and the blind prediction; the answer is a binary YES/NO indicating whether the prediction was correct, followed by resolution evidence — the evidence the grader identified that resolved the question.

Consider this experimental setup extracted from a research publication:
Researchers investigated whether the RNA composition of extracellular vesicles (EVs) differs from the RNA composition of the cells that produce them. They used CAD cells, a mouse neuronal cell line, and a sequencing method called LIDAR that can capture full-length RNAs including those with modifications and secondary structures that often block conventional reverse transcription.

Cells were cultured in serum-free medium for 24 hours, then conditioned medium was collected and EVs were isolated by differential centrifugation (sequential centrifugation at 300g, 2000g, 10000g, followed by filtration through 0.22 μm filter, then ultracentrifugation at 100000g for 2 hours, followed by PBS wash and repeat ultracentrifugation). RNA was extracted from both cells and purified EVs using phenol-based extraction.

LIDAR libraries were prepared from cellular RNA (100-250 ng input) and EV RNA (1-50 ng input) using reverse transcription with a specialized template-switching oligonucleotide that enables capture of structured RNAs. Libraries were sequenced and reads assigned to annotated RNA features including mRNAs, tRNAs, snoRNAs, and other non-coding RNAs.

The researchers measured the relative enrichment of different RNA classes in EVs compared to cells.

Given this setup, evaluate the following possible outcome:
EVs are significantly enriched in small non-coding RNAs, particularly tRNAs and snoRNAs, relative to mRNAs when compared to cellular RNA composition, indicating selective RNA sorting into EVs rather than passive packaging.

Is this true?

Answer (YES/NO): YES